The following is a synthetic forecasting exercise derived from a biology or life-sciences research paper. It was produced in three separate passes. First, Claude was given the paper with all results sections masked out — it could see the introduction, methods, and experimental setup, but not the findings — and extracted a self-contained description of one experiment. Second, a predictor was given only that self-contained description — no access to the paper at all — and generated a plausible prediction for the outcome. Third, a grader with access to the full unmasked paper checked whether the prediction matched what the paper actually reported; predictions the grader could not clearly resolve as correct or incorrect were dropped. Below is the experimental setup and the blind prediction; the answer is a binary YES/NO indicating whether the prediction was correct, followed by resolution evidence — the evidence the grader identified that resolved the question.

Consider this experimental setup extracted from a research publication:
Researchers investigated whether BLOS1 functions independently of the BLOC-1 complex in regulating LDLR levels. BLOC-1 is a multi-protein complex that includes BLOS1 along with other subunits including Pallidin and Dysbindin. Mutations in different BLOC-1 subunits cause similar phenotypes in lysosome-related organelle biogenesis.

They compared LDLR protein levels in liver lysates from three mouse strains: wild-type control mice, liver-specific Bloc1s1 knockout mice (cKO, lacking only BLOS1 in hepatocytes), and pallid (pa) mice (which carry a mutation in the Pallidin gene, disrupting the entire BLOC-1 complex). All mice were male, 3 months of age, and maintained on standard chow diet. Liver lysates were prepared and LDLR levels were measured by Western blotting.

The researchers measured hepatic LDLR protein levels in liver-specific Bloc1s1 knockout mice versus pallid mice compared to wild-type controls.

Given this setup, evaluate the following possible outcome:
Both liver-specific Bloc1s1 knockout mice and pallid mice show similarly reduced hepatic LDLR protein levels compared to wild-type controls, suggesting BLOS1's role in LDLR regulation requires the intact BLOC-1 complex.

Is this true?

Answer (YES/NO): NO